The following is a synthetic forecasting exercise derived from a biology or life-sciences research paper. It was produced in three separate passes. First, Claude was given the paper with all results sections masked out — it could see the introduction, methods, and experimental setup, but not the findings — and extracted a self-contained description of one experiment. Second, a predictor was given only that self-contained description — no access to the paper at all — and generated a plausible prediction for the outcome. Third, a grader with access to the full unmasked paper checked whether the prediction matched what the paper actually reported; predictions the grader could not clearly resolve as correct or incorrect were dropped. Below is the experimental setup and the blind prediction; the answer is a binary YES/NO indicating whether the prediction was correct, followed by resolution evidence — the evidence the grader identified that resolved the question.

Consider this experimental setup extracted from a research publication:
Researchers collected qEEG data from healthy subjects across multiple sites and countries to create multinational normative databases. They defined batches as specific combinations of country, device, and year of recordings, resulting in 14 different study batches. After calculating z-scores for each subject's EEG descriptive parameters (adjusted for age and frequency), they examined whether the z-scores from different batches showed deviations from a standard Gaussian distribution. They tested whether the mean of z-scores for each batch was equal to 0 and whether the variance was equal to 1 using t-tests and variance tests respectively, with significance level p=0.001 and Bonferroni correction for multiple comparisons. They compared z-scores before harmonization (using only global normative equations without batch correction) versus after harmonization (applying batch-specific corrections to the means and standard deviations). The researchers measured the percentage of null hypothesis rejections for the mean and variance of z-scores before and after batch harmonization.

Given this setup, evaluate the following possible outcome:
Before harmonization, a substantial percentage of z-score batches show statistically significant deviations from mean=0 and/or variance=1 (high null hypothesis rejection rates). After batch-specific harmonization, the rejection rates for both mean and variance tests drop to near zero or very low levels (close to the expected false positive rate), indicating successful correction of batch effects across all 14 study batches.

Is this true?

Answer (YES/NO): YES